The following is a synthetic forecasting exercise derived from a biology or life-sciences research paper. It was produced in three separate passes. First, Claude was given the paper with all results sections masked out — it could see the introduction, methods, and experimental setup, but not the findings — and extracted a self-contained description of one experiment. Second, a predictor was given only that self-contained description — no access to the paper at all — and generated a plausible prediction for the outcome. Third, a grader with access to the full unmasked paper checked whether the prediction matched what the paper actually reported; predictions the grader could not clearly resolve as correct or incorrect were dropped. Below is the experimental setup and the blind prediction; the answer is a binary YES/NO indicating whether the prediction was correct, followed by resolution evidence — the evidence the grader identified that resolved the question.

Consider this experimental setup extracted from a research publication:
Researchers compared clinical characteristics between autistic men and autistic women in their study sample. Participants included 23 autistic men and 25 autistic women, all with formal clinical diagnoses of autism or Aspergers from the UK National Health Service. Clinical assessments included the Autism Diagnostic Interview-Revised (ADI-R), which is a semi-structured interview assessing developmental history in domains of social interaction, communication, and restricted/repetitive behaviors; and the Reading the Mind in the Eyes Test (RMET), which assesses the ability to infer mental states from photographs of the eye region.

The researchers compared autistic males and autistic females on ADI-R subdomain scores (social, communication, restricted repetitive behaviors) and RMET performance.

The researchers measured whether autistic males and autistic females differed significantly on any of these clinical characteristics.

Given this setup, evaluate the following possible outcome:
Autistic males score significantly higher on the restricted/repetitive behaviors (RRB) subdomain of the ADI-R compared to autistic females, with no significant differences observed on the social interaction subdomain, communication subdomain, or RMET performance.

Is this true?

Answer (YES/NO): NO